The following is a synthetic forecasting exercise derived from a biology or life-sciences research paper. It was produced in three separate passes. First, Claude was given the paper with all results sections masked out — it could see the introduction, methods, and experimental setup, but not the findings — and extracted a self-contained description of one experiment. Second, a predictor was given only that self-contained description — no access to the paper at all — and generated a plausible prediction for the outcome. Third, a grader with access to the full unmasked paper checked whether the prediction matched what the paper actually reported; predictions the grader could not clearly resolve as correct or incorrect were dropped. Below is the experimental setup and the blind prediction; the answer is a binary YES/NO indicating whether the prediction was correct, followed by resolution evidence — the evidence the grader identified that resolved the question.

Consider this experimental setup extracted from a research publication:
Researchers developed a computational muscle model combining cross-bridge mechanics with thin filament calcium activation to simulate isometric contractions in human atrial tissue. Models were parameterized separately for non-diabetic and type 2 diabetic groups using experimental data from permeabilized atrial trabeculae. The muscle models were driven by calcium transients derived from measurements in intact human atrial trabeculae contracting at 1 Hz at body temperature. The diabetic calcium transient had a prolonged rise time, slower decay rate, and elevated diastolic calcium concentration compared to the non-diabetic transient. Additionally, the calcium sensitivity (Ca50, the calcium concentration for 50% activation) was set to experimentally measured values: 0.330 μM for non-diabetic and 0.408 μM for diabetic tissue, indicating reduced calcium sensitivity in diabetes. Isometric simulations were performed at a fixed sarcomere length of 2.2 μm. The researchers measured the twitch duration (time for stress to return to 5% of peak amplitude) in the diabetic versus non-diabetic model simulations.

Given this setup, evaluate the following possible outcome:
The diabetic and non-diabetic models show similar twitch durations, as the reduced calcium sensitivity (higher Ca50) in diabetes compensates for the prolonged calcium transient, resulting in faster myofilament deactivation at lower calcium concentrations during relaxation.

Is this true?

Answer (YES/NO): NO